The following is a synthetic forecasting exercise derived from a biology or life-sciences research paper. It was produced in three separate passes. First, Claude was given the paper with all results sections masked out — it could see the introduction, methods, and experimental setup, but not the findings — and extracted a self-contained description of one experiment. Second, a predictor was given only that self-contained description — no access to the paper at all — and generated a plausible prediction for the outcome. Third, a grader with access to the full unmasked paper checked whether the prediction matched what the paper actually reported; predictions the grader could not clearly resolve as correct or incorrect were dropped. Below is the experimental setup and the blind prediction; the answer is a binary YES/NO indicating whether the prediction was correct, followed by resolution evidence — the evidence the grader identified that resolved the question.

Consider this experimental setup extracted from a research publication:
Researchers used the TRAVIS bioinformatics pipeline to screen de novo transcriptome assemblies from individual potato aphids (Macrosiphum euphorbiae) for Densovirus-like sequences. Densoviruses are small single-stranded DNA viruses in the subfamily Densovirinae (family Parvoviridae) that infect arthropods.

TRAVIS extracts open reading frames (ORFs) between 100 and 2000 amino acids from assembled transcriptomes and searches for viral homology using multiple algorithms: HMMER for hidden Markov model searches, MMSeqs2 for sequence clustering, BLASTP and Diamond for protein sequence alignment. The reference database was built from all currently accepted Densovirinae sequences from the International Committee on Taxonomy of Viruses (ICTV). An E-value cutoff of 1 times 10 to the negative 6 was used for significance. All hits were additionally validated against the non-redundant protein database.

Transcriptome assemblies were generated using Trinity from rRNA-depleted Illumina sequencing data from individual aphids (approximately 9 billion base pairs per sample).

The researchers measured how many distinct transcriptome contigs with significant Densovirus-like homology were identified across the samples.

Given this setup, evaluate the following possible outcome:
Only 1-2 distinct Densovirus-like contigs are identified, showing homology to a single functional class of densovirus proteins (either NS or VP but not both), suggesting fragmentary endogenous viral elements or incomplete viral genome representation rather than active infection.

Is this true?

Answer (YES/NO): NO